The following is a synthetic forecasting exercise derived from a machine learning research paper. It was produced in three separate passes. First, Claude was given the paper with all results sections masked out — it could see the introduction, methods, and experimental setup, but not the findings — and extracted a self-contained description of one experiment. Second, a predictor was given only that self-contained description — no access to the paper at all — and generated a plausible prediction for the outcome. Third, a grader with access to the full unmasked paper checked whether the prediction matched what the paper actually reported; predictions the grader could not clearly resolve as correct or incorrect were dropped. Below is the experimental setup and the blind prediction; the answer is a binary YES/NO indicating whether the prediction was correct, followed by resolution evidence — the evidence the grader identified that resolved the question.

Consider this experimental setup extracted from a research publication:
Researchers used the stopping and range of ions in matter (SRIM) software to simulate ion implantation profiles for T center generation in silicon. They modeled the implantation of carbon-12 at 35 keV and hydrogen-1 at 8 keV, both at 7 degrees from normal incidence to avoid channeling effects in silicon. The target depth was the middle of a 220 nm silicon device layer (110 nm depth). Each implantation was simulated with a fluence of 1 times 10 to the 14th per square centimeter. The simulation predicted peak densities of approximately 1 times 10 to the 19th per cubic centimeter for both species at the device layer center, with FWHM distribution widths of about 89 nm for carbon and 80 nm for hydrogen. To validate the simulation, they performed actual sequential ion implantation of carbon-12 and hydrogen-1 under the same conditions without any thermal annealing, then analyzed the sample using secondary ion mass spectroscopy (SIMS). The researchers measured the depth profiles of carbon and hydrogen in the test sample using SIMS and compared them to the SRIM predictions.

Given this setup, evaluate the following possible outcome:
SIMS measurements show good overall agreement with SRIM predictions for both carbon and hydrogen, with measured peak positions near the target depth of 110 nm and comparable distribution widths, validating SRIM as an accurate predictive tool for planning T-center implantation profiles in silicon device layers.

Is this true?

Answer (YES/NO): YES